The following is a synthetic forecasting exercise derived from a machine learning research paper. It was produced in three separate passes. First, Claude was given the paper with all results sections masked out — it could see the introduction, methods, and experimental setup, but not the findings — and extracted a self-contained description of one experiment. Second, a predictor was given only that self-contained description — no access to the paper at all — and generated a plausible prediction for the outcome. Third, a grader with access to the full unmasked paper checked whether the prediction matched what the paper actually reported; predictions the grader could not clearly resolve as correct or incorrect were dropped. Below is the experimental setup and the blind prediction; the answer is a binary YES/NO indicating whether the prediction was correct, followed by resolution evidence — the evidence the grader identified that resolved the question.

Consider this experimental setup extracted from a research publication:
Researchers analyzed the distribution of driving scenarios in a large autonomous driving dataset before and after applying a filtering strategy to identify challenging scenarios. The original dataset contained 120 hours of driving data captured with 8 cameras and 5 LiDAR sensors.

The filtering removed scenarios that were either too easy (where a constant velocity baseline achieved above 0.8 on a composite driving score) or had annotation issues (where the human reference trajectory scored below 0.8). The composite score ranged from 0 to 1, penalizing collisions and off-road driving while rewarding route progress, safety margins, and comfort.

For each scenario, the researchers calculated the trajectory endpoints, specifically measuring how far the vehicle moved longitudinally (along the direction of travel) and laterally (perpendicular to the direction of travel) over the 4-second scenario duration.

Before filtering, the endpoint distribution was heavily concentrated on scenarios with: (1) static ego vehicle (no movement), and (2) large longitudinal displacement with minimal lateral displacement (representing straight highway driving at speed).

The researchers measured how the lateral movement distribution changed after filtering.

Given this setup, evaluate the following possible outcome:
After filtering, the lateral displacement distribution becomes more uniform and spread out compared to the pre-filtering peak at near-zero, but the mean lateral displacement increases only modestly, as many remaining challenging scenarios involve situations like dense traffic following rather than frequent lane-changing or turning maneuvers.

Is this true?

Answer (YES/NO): NO